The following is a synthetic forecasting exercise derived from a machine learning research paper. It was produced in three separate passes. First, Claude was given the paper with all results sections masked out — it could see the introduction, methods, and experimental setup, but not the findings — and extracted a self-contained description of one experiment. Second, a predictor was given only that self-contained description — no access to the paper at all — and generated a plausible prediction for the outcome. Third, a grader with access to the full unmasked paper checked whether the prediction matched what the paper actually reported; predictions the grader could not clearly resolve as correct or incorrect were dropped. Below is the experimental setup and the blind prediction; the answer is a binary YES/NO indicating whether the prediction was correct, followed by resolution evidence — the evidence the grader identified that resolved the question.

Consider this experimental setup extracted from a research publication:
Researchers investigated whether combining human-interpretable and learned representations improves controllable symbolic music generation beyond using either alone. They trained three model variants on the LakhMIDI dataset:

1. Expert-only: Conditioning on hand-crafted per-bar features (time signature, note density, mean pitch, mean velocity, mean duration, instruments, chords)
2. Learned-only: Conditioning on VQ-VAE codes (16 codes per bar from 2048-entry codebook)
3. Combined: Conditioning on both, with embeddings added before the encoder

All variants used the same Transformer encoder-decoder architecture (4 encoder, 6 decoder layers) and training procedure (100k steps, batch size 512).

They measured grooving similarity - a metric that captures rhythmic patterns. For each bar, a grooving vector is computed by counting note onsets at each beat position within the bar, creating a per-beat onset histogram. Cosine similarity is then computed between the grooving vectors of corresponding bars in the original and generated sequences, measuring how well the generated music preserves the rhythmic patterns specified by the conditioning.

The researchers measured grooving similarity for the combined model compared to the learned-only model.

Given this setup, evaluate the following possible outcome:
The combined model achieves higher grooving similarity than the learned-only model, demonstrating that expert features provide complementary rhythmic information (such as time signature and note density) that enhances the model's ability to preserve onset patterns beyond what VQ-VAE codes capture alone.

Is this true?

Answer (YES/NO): YES